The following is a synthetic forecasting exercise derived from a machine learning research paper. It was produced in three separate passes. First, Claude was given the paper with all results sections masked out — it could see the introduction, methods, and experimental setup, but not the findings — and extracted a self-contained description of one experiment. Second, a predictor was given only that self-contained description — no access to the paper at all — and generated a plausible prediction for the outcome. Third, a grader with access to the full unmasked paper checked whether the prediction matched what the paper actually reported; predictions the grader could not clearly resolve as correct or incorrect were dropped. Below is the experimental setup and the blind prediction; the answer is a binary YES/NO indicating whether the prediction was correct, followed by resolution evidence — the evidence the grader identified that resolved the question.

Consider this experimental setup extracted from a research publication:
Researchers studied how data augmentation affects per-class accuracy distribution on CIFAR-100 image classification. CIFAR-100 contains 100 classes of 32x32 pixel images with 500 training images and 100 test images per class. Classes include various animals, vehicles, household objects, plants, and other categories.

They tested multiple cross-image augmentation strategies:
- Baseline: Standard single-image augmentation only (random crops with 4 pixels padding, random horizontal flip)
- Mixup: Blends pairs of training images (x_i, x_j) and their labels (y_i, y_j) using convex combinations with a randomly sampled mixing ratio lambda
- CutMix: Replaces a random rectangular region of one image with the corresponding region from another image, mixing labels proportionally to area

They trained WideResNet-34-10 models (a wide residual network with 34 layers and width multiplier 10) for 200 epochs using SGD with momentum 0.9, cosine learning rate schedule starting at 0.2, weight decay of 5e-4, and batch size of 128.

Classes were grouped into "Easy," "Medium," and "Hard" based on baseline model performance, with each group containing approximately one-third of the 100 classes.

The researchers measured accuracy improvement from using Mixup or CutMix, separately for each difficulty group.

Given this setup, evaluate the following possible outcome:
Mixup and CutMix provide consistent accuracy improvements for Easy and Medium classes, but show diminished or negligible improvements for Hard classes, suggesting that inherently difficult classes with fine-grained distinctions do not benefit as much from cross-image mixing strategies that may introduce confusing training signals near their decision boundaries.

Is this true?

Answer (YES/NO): NO